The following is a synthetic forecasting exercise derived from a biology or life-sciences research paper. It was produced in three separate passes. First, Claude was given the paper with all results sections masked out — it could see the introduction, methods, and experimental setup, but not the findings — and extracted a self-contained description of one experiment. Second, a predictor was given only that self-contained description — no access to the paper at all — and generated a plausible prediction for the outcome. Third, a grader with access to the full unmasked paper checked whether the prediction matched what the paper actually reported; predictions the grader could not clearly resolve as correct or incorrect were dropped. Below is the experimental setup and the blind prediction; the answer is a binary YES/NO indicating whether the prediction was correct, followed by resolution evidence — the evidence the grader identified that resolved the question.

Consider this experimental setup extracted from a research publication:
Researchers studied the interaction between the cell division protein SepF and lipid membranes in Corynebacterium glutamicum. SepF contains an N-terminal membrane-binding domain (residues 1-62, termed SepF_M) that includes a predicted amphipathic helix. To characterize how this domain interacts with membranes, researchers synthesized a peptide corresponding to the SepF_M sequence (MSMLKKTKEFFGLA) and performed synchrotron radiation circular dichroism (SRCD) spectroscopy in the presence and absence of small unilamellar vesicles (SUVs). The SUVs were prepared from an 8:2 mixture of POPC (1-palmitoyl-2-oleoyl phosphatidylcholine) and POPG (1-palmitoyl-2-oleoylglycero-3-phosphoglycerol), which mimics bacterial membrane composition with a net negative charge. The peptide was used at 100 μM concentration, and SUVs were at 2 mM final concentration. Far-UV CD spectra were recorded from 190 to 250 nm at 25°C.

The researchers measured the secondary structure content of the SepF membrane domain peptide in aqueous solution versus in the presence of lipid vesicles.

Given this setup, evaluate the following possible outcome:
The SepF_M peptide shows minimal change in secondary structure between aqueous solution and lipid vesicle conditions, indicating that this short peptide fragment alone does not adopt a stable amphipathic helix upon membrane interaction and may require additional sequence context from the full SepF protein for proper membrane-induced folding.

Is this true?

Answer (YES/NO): NO